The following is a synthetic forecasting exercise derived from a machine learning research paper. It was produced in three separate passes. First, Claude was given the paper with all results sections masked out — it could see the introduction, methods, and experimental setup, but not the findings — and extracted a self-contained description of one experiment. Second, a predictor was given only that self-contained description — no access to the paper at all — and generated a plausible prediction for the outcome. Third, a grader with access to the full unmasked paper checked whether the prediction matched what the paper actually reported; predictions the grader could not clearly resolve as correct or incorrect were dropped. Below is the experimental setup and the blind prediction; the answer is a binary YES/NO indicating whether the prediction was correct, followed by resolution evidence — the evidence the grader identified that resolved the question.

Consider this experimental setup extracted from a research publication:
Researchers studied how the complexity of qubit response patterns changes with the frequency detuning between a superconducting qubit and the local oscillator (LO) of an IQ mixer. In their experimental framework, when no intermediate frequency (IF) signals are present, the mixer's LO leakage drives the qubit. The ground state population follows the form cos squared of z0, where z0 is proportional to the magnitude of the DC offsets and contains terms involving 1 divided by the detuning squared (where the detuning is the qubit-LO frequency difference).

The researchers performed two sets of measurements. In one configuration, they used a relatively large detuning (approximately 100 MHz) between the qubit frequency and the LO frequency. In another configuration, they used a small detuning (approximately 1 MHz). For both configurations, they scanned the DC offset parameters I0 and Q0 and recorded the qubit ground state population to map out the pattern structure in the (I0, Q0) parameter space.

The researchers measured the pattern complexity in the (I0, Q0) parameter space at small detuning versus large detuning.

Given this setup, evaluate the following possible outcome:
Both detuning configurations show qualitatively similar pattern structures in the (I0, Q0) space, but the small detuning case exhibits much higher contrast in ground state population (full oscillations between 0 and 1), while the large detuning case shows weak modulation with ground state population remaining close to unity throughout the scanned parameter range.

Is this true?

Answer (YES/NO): NO